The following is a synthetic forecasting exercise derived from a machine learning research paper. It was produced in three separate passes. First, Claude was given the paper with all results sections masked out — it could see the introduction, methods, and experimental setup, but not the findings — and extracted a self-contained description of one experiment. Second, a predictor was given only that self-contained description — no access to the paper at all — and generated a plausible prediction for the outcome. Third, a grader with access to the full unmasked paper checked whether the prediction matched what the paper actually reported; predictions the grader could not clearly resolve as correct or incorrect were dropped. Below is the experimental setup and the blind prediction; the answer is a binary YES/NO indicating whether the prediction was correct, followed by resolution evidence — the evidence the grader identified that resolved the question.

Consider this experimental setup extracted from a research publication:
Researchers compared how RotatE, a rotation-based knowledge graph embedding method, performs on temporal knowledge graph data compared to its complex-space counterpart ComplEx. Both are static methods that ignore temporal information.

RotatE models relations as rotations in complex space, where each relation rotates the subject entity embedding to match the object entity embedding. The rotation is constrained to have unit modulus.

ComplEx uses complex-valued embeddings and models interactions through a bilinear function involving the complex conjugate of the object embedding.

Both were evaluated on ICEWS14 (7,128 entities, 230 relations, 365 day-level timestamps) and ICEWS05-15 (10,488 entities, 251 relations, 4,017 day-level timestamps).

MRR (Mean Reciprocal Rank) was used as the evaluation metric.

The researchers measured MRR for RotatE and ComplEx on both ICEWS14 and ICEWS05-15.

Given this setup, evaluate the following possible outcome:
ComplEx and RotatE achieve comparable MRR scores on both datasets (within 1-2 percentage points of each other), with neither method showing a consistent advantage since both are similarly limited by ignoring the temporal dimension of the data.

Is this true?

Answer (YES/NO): NO